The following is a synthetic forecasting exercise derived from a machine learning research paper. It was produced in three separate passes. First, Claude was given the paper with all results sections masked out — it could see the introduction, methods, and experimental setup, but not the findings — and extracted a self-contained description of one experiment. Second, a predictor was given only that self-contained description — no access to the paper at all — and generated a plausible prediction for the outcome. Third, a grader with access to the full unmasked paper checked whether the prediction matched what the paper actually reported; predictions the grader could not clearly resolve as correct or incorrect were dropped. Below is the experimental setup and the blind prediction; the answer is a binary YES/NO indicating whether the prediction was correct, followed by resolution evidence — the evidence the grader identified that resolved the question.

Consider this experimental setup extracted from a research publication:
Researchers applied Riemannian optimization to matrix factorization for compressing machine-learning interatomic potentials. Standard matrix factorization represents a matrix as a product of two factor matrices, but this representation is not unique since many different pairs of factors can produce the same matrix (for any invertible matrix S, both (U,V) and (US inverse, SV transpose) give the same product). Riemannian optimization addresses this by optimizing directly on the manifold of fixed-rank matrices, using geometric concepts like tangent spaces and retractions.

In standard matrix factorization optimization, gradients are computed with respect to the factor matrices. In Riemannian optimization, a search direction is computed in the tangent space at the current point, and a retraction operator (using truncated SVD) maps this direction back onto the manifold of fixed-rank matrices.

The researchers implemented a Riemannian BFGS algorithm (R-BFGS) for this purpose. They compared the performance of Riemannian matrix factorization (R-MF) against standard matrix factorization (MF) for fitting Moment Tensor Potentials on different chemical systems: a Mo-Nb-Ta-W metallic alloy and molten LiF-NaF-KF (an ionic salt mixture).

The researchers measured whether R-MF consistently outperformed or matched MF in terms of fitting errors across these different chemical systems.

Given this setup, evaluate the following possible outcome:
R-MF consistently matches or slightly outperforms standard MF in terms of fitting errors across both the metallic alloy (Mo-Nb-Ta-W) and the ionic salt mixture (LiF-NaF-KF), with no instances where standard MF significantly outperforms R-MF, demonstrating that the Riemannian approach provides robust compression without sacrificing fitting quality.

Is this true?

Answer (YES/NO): NO